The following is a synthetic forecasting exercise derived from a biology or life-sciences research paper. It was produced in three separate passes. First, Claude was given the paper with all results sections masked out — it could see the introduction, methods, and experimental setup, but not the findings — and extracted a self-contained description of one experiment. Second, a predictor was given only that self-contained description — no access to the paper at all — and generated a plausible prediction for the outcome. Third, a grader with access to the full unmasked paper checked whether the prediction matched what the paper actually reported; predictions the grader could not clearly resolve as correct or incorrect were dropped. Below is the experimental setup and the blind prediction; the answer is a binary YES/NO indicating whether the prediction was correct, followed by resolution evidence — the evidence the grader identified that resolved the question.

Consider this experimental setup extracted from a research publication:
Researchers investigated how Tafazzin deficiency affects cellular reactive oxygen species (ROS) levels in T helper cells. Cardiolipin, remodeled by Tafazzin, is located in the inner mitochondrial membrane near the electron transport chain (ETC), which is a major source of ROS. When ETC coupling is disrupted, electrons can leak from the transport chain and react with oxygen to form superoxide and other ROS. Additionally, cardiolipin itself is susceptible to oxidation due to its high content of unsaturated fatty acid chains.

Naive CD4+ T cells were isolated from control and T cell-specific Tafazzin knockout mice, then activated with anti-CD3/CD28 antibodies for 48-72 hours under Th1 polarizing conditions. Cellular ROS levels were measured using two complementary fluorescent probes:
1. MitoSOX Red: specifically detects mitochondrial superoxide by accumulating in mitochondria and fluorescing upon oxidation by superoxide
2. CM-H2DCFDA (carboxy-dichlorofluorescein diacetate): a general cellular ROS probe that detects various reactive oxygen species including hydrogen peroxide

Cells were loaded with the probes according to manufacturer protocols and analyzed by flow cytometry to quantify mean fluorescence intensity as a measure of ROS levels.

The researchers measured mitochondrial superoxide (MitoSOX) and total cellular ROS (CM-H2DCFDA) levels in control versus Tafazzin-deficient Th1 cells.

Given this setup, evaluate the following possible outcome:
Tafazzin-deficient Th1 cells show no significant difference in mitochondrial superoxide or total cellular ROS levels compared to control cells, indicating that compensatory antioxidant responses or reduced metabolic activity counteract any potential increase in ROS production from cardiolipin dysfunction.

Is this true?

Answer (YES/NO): NO